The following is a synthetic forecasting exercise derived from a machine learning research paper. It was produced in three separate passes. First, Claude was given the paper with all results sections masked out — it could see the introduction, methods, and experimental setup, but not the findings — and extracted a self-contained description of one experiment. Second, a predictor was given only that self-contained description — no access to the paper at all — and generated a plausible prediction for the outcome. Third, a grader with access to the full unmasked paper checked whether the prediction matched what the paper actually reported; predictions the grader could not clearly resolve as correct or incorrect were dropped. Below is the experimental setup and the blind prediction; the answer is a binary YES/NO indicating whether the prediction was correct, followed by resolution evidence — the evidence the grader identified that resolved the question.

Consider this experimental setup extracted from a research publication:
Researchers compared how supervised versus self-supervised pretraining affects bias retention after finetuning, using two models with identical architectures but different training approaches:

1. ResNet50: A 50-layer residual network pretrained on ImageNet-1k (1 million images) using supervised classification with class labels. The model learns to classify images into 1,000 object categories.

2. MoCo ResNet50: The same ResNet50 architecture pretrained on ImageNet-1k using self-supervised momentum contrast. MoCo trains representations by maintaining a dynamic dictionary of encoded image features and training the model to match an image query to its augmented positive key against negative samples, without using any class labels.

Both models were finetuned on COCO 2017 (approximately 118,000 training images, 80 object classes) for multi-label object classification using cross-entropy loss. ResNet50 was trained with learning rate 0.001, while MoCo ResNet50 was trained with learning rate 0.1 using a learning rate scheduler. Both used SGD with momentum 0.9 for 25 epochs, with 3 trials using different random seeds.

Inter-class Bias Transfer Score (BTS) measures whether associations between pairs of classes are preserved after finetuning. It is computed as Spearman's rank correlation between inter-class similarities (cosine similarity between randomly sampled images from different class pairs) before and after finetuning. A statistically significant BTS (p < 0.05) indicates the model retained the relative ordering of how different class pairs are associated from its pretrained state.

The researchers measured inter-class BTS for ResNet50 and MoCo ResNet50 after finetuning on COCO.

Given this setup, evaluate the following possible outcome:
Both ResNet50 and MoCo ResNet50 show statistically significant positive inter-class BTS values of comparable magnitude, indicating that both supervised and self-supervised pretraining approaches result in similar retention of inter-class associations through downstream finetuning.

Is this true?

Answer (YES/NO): NO